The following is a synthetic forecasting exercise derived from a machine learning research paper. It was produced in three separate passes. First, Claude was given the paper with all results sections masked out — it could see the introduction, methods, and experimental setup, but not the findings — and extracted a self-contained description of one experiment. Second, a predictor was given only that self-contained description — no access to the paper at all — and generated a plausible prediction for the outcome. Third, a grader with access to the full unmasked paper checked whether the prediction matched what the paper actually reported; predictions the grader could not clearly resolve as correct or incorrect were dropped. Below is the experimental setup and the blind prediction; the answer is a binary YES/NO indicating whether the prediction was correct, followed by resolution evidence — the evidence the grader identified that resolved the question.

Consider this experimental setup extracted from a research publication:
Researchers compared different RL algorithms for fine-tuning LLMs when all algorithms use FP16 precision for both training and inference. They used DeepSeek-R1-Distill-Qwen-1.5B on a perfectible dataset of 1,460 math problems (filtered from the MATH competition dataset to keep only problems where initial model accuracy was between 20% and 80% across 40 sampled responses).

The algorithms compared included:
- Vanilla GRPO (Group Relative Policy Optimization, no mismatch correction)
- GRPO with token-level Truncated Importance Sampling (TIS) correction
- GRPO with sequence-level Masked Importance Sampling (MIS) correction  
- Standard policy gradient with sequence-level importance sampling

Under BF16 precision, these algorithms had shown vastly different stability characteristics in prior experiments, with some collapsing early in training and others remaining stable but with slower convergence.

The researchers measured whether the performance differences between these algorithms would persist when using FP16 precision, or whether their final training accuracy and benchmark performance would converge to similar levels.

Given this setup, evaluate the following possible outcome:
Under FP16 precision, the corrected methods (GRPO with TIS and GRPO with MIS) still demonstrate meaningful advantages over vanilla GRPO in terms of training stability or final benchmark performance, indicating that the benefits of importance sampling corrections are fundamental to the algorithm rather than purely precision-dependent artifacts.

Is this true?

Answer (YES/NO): NO